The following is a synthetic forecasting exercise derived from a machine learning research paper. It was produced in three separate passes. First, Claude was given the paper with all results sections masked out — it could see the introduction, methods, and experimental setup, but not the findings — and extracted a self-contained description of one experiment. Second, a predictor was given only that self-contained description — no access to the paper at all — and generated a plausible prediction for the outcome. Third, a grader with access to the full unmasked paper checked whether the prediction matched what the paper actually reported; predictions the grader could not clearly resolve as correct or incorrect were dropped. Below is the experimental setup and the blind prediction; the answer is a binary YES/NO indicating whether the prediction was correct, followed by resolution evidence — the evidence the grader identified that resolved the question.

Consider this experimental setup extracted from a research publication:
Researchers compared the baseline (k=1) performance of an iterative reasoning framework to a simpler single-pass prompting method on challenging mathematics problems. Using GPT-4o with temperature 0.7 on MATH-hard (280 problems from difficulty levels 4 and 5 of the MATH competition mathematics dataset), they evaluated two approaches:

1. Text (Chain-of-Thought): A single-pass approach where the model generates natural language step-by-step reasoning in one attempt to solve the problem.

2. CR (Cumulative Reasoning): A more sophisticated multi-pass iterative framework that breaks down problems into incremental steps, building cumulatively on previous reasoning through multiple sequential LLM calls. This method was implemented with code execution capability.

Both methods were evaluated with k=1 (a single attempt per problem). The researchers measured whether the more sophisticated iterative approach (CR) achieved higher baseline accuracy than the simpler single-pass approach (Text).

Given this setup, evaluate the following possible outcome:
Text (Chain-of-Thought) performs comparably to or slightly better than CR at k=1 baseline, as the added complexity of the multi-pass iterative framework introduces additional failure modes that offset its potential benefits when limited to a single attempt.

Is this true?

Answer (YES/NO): NO